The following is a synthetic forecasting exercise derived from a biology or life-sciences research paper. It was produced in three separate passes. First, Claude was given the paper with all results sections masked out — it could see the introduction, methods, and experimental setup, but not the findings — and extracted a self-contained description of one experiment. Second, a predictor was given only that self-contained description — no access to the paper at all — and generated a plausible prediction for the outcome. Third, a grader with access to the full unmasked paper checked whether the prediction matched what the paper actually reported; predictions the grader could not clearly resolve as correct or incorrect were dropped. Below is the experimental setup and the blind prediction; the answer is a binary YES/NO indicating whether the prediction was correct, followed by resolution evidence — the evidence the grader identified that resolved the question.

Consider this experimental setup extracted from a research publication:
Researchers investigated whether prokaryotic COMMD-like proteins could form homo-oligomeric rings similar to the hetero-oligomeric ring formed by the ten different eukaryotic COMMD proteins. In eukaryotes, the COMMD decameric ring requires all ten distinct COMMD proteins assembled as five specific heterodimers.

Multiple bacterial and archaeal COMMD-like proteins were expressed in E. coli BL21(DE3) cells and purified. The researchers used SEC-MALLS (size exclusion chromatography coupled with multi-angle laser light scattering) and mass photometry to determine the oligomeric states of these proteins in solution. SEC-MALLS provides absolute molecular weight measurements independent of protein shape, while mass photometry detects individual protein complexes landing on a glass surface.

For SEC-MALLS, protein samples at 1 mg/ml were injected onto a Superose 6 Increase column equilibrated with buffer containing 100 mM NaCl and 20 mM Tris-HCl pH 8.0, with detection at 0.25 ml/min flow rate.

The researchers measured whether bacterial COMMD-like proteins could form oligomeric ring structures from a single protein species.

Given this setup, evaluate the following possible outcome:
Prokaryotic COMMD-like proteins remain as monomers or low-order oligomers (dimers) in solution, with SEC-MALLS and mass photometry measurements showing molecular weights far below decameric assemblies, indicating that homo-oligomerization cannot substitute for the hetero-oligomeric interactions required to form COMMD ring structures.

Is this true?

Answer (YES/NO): NO